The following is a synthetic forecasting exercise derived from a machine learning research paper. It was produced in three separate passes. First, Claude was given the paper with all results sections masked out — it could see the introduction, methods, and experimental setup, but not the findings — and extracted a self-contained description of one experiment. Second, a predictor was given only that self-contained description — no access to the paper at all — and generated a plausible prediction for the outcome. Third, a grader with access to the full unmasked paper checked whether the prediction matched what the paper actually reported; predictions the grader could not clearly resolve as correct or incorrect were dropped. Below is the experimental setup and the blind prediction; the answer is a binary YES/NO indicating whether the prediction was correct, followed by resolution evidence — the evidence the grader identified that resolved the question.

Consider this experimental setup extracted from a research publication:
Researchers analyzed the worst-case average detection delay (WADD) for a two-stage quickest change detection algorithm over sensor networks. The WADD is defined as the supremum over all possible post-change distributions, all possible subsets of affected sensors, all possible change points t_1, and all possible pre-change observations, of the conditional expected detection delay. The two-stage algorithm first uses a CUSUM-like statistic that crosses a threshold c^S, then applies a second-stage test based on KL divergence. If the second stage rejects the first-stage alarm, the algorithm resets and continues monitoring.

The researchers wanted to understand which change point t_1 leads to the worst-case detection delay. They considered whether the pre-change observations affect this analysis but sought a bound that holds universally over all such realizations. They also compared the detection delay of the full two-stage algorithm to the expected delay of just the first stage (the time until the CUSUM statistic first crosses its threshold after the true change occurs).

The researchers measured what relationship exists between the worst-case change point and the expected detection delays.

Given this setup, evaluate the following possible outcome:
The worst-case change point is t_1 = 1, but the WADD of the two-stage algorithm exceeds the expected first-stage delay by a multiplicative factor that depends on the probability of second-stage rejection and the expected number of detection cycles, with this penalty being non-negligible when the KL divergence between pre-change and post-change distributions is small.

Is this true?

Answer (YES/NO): NO